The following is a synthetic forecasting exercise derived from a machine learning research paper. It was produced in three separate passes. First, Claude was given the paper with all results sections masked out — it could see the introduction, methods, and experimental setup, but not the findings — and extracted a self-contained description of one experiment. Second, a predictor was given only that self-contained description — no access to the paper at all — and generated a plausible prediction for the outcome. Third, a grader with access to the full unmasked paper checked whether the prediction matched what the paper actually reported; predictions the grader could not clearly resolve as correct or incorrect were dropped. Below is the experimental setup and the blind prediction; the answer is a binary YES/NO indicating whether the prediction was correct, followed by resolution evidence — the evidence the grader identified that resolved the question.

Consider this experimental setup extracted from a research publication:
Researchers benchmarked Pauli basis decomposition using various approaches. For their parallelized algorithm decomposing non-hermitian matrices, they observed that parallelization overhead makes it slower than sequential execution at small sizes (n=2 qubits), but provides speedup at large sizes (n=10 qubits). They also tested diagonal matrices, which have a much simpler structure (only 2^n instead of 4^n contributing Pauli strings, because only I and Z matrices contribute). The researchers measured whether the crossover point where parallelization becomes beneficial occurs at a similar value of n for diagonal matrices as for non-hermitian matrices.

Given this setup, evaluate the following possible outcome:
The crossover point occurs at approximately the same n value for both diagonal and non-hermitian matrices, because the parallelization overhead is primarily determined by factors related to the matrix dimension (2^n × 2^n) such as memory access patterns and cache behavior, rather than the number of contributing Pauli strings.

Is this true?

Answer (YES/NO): NO